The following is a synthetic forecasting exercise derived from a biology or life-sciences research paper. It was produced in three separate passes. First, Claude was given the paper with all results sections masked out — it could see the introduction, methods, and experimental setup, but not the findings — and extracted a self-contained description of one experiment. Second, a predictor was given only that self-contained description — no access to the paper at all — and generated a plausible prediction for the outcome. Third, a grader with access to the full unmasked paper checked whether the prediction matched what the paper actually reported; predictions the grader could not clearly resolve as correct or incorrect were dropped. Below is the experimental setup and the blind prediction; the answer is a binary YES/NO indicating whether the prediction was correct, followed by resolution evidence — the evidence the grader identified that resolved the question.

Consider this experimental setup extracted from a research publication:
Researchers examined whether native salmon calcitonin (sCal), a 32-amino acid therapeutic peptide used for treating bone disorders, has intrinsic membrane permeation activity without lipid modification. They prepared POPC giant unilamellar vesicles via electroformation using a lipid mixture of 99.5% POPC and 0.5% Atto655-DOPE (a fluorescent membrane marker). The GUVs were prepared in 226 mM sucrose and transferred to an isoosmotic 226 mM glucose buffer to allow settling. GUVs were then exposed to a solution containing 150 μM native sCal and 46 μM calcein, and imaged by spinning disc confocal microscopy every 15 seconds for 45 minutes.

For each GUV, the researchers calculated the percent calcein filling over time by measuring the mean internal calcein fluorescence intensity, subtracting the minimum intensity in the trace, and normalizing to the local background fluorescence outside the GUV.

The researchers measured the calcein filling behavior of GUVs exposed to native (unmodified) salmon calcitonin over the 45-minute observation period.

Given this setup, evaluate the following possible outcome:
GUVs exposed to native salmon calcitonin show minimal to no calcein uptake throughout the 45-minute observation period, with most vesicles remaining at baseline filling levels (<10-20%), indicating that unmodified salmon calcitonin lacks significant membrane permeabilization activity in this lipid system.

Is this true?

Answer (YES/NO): YES